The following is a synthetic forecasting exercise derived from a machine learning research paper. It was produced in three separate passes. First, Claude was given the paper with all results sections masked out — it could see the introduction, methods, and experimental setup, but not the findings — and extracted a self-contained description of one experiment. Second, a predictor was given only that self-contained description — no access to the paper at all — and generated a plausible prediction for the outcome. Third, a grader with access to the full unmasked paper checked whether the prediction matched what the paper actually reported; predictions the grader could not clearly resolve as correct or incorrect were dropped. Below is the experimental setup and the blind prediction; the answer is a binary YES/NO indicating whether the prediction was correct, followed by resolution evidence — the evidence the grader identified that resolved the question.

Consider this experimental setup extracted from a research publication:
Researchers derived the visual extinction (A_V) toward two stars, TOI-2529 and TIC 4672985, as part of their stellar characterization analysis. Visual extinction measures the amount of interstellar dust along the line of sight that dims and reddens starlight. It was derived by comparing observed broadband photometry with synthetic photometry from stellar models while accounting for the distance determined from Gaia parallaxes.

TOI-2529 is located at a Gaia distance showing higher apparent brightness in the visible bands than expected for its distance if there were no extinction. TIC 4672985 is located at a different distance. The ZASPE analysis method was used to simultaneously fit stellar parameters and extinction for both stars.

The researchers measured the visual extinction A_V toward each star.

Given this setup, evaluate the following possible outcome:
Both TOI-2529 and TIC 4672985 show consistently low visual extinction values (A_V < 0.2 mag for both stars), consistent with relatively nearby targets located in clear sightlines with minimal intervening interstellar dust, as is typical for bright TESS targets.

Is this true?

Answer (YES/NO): NO